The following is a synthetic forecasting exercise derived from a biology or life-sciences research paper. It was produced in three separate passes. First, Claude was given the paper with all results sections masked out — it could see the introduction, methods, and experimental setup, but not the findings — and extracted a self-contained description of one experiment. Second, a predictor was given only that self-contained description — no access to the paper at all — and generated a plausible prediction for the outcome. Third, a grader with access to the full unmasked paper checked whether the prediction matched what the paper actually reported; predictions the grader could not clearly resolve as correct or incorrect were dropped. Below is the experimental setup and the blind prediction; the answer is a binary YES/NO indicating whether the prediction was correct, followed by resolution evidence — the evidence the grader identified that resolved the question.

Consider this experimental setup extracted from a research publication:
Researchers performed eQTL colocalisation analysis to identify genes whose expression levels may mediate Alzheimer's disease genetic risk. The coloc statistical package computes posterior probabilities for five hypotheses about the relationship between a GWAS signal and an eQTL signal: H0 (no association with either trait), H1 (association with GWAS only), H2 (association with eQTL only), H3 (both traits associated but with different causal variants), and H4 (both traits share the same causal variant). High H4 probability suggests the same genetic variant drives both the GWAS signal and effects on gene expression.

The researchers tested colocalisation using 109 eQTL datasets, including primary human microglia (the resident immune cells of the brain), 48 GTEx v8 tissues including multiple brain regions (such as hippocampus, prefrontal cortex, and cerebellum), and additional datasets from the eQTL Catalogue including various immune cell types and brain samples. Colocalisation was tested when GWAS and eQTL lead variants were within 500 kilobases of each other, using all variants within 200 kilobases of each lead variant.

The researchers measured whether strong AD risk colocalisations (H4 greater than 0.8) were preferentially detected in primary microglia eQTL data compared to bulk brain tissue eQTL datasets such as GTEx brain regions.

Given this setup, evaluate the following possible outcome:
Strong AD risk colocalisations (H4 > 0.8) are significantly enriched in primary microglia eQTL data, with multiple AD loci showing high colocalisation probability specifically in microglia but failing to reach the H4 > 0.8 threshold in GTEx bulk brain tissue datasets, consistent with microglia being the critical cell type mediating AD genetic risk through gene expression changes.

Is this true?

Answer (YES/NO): NO